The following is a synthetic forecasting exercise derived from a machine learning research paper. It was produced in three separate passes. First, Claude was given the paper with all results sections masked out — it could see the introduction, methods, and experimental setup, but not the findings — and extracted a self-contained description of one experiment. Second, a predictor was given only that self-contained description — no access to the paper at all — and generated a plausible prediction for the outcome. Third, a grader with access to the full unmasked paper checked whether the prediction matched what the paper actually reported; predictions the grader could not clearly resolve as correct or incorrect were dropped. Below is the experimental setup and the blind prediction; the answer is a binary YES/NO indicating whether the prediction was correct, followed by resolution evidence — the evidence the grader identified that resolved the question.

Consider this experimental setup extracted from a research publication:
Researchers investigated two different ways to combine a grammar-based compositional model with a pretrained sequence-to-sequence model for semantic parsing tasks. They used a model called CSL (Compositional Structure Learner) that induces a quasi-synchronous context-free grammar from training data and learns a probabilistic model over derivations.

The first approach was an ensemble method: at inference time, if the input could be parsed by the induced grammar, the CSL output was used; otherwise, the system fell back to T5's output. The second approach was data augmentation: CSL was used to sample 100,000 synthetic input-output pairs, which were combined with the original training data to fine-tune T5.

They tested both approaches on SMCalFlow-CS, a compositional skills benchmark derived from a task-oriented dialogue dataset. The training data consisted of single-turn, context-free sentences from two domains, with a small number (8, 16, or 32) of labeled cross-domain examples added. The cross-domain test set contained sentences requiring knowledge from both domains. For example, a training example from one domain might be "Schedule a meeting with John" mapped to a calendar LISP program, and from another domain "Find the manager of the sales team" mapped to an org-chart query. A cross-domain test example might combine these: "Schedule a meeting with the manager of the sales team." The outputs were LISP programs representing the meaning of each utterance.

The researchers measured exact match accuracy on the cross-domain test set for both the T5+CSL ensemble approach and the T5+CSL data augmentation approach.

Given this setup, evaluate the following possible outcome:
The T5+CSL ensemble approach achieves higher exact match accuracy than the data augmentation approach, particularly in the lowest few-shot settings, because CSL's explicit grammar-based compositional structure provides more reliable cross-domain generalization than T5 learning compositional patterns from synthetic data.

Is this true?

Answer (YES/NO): NO